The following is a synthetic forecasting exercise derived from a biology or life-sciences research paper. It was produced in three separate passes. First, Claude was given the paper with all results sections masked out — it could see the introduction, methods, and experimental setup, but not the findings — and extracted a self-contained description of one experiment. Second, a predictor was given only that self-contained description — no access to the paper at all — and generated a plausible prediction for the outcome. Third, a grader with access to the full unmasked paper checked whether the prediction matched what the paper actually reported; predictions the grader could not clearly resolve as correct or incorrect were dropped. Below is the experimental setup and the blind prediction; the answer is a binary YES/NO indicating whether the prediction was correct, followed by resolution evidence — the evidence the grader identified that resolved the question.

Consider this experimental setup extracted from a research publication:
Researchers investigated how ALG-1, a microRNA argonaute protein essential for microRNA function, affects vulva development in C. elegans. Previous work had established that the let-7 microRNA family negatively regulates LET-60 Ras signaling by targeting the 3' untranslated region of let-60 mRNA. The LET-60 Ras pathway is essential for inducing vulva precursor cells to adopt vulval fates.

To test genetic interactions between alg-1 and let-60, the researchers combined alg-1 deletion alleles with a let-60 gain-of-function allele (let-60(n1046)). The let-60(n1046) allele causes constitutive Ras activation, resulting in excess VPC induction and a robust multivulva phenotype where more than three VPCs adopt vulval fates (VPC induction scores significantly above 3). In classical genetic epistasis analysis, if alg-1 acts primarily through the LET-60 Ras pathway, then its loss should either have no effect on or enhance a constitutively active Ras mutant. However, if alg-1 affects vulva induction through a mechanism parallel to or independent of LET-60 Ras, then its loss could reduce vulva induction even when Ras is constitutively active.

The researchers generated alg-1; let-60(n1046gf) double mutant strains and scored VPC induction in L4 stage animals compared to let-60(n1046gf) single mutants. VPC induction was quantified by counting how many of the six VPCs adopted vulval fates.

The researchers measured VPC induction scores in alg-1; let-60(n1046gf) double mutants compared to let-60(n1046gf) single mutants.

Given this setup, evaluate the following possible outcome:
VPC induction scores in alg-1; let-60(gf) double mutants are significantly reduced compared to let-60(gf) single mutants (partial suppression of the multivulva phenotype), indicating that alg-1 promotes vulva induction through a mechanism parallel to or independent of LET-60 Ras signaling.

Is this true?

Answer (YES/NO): NO